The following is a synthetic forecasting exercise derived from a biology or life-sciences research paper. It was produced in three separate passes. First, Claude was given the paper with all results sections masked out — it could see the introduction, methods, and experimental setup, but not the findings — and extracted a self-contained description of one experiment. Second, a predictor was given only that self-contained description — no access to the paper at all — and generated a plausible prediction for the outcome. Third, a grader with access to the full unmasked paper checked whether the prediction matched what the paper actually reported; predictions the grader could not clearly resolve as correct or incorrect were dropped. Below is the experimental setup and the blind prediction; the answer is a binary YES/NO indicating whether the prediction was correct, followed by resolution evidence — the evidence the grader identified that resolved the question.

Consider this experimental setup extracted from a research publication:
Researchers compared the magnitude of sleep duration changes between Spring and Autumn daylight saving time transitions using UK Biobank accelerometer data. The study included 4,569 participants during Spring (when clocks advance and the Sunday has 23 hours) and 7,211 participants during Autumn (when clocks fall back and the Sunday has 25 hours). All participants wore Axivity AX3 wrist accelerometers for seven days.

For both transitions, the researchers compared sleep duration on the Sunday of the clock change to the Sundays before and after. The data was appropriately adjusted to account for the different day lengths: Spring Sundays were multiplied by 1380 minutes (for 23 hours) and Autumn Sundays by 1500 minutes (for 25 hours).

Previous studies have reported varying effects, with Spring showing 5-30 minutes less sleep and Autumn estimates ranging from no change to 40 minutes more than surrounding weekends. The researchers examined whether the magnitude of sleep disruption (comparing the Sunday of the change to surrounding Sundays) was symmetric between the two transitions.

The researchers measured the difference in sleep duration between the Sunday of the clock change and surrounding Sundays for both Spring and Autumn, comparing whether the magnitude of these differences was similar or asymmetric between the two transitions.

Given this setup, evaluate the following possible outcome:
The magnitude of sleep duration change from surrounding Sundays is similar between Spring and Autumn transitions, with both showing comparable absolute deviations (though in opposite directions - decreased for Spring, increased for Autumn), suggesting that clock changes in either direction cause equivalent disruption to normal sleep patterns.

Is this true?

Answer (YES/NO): NO